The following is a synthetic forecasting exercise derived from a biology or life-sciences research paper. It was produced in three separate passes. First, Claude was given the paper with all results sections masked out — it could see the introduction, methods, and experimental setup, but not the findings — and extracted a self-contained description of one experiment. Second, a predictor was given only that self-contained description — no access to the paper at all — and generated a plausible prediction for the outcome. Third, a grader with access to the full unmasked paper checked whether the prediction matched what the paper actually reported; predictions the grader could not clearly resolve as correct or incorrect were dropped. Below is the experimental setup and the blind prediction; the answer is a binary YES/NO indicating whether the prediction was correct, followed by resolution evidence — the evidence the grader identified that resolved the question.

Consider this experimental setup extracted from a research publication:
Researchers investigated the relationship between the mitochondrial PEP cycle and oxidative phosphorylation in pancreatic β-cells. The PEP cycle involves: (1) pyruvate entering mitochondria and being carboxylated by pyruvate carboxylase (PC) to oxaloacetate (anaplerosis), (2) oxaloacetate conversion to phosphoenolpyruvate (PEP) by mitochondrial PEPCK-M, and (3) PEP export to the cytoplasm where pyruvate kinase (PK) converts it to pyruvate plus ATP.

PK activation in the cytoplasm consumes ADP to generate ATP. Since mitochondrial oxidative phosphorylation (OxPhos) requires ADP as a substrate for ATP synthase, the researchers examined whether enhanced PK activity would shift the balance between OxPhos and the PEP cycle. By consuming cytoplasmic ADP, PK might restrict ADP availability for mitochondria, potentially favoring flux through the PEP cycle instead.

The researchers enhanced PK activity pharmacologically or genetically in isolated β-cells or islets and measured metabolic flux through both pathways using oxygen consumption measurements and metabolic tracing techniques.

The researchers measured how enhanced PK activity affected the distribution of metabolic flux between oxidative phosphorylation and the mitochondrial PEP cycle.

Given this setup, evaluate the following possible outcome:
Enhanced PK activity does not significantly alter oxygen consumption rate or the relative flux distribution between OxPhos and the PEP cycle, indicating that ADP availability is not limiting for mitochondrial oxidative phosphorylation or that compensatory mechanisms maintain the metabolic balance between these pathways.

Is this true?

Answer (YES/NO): NO